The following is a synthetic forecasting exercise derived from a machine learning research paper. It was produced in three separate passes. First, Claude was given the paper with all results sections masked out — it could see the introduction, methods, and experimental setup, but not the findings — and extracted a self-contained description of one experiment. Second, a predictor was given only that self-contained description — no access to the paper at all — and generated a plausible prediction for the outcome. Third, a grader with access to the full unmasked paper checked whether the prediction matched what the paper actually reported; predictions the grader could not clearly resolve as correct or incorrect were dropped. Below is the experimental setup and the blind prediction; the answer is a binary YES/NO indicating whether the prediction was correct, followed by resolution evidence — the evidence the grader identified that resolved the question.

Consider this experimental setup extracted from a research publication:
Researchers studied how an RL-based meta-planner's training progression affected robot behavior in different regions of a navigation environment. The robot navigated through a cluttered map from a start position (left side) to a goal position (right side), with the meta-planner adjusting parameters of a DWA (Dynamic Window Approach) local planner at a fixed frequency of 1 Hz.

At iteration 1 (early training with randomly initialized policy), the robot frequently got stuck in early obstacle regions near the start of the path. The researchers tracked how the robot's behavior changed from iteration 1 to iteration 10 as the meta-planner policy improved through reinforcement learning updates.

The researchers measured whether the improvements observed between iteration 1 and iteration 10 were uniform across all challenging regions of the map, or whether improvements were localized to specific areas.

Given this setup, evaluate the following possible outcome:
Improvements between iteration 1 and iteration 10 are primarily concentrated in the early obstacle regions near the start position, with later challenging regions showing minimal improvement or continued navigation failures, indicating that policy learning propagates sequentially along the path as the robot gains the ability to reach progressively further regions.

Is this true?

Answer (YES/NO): YES